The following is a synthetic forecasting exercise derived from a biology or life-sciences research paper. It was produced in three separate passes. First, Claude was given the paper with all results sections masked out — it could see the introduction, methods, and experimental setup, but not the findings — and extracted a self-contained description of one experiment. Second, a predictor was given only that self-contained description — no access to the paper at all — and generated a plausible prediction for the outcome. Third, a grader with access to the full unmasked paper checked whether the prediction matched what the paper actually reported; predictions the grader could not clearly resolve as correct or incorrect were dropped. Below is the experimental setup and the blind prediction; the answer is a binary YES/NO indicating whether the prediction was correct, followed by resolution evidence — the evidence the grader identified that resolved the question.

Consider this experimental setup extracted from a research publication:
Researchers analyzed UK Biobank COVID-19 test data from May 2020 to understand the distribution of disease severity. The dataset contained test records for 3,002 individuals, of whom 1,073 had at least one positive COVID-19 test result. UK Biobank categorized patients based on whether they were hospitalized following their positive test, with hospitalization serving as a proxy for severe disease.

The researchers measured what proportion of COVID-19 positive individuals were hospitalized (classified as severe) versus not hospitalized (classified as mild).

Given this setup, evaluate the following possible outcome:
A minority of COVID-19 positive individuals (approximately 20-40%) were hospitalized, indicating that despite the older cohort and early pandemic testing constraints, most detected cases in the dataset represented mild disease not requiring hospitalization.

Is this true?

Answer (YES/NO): NO